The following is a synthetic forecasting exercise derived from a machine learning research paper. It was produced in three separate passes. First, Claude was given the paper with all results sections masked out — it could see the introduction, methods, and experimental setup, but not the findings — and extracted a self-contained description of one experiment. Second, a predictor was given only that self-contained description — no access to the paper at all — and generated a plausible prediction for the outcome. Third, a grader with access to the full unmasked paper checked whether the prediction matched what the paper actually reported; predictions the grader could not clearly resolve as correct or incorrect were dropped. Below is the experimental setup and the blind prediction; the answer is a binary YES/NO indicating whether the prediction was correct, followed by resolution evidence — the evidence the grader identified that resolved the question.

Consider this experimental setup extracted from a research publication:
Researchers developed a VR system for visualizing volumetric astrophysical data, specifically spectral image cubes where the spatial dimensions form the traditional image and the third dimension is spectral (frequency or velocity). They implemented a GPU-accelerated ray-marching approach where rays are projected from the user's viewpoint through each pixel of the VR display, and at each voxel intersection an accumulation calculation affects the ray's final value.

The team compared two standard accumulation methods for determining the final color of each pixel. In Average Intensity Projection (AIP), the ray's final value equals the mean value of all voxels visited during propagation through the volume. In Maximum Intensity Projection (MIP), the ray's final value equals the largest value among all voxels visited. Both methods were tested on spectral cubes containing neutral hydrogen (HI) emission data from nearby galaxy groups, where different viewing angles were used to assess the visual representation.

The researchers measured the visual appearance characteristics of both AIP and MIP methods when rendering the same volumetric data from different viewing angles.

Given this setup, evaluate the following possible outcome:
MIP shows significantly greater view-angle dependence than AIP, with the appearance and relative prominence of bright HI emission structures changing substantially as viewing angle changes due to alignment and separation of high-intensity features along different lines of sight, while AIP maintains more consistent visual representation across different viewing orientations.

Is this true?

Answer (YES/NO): NO